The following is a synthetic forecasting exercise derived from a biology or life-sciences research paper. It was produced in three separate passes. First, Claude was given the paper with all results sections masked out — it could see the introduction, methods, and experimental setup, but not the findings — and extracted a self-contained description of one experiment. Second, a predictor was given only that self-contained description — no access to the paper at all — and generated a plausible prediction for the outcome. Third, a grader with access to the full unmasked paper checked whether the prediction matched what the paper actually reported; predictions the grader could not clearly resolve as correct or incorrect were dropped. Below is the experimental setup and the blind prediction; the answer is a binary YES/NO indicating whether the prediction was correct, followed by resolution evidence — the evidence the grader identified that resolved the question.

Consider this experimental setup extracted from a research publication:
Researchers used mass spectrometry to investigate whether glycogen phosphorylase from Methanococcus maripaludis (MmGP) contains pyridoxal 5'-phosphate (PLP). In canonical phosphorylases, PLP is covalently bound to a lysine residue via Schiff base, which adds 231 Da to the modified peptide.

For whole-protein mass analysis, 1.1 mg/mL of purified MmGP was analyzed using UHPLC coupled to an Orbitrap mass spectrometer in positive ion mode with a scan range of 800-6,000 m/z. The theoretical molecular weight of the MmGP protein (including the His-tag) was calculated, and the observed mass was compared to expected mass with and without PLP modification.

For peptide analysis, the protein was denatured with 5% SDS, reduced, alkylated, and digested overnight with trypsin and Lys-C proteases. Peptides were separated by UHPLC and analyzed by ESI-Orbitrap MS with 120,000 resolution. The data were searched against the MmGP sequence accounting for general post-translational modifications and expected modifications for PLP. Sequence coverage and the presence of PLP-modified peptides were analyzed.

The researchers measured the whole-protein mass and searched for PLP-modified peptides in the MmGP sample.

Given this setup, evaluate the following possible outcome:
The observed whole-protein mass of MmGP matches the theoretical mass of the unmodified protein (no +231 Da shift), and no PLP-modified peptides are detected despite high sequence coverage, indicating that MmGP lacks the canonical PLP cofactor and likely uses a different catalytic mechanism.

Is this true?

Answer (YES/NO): NO